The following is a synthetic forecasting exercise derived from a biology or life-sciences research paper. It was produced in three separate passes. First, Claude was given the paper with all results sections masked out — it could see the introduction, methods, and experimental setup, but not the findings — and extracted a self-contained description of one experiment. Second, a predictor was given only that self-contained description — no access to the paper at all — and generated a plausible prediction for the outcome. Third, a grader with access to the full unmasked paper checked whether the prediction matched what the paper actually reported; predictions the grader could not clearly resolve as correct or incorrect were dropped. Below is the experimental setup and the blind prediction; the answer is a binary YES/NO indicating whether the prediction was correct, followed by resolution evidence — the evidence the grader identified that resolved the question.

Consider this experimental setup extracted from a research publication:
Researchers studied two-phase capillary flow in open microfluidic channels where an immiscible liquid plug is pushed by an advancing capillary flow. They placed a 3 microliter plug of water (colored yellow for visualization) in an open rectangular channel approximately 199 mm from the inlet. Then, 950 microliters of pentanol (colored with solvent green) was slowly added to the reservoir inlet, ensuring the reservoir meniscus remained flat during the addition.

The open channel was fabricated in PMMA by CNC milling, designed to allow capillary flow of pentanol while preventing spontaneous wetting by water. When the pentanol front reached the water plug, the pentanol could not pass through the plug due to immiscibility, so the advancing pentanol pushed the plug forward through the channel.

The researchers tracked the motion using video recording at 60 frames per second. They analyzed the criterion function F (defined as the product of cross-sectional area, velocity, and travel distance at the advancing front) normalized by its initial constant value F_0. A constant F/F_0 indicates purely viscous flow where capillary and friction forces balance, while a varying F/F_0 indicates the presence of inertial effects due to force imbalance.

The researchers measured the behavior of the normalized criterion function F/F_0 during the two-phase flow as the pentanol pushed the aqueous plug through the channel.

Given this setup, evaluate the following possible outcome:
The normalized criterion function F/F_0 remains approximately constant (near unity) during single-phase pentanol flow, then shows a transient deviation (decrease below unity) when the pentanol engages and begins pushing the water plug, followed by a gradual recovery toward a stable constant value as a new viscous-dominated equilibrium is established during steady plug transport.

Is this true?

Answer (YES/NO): NO